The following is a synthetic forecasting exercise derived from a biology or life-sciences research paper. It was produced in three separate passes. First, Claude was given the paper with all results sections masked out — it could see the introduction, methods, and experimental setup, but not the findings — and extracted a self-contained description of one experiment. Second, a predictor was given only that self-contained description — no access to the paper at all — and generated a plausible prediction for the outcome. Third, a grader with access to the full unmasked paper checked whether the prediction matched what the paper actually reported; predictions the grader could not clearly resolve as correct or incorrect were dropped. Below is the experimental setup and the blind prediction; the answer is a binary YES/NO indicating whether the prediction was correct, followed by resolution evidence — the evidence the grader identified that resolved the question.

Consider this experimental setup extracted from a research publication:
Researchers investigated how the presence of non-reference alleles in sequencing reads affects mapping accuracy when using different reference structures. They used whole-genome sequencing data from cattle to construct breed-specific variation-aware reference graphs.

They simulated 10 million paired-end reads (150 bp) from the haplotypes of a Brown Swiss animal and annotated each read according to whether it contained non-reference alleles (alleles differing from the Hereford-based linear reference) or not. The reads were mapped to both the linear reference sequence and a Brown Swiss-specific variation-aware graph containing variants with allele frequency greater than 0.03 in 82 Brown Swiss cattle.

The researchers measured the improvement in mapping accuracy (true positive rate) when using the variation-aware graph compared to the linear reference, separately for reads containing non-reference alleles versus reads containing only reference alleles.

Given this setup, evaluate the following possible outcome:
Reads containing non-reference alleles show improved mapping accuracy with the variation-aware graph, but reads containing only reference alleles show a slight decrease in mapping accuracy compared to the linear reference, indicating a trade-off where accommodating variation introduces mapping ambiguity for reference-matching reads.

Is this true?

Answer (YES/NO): NO